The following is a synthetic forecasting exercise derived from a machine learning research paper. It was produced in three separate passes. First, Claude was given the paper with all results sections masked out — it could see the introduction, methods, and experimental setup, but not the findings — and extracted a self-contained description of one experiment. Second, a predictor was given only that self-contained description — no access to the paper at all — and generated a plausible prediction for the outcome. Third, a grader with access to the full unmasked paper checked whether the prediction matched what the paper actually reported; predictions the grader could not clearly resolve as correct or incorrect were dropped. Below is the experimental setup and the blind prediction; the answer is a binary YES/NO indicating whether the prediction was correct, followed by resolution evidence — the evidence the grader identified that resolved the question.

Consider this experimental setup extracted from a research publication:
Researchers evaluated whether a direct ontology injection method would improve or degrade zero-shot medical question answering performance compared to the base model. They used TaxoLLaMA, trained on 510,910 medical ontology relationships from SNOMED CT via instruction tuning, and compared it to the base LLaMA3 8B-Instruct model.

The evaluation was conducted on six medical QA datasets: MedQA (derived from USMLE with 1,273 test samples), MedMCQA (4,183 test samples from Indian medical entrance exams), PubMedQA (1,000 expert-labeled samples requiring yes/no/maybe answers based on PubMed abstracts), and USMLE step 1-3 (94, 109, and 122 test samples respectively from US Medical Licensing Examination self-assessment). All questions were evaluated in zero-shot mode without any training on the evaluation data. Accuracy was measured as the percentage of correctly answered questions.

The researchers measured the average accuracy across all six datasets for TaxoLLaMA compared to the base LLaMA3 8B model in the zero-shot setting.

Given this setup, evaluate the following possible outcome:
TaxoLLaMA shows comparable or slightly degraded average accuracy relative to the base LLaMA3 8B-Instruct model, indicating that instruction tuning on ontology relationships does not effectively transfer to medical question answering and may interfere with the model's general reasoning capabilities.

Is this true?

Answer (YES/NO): NO